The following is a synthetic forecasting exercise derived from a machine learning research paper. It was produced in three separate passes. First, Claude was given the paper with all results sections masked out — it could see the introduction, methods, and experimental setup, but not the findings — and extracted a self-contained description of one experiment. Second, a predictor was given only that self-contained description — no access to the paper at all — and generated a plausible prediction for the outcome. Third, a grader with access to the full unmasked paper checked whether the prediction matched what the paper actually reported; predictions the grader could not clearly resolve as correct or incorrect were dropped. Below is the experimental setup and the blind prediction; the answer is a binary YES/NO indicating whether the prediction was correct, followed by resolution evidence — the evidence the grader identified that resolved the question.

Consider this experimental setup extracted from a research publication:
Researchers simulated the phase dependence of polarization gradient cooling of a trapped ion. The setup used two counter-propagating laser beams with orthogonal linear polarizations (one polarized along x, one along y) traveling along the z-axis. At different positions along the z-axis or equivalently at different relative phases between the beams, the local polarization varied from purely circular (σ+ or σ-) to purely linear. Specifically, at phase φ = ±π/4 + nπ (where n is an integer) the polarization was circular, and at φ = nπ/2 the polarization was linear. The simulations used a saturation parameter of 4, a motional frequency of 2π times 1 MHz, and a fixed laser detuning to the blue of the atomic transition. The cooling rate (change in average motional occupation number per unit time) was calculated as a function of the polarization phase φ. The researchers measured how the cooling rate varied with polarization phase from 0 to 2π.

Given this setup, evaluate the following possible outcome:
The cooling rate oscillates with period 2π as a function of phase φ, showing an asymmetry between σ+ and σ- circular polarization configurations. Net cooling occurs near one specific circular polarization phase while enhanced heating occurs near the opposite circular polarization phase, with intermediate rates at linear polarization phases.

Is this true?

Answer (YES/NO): NO